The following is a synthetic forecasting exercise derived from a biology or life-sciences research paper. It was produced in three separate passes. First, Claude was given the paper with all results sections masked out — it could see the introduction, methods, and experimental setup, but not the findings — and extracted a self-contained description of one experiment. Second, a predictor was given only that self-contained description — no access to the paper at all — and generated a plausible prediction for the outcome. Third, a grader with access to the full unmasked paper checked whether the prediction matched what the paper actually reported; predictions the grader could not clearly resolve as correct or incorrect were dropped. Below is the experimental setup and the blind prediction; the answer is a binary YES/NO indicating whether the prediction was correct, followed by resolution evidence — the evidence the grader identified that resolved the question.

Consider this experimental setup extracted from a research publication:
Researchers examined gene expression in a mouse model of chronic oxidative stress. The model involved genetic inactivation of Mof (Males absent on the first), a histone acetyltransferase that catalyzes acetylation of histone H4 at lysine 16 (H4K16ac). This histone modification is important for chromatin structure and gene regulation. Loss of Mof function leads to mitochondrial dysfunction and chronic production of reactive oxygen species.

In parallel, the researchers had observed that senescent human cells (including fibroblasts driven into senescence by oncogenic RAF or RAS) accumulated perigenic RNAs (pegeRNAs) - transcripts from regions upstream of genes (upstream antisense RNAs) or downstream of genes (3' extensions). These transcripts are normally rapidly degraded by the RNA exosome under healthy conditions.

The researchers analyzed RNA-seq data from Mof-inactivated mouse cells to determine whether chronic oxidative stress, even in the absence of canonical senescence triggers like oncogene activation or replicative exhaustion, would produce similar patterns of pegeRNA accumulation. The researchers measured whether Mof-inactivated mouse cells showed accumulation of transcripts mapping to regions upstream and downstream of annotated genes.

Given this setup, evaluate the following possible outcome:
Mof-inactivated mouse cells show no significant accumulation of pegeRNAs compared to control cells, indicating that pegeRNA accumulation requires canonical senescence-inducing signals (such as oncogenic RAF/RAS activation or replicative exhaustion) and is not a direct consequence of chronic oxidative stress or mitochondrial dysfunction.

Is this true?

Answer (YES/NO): NO